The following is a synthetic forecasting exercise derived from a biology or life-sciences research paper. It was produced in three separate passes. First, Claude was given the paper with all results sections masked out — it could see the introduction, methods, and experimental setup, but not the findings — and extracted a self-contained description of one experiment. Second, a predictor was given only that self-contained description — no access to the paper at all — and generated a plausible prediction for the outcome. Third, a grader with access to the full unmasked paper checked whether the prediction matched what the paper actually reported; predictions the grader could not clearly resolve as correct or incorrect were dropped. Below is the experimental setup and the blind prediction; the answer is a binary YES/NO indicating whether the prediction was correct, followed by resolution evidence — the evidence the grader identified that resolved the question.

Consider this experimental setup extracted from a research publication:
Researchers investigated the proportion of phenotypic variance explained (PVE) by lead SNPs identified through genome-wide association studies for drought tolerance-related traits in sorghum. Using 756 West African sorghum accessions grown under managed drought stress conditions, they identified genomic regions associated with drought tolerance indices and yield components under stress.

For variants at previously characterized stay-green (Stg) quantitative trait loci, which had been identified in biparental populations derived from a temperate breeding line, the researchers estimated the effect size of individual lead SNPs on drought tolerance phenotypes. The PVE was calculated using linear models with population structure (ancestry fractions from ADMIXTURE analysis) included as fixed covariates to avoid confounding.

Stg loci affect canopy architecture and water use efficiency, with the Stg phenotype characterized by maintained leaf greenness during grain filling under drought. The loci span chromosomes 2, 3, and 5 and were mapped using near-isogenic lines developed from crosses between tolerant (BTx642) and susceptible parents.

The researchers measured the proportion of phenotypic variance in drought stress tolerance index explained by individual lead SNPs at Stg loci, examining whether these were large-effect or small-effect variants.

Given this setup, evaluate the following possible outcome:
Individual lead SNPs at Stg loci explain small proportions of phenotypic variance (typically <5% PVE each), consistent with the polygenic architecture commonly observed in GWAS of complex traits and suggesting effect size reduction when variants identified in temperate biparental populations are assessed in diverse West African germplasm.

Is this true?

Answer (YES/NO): NO